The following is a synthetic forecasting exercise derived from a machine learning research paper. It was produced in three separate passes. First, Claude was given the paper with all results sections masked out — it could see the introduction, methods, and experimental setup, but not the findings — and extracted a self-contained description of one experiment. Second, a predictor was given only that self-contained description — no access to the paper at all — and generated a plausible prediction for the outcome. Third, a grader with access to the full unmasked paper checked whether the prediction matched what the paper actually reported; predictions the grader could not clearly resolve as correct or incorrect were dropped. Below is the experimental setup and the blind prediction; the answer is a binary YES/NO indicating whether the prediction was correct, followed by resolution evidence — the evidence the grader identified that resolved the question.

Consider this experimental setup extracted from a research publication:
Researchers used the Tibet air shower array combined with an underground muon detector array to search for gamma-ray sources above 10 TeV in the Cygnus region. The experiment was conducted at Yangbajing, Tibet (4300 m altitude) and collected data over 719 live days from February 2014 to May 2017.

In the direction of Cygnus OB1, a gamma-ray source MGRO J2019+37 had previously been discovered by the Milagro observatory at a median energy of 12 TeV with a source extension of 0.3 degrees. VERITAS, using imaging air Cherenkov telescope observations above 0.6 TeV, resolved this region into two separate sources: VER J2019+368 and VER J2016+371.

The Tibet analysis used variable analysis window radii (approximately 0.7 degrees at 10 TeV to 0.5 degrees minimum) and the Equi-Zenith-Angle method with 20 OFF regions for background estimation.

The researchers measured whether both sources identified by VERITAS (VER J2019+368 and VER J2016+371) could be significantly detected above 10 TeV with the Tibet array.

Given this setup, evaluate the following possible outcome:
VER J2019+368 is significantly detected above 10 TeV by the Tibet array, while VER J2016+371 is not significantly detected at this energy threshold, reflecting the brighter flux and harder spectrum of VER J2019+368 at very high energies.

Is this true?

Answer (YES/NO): YES